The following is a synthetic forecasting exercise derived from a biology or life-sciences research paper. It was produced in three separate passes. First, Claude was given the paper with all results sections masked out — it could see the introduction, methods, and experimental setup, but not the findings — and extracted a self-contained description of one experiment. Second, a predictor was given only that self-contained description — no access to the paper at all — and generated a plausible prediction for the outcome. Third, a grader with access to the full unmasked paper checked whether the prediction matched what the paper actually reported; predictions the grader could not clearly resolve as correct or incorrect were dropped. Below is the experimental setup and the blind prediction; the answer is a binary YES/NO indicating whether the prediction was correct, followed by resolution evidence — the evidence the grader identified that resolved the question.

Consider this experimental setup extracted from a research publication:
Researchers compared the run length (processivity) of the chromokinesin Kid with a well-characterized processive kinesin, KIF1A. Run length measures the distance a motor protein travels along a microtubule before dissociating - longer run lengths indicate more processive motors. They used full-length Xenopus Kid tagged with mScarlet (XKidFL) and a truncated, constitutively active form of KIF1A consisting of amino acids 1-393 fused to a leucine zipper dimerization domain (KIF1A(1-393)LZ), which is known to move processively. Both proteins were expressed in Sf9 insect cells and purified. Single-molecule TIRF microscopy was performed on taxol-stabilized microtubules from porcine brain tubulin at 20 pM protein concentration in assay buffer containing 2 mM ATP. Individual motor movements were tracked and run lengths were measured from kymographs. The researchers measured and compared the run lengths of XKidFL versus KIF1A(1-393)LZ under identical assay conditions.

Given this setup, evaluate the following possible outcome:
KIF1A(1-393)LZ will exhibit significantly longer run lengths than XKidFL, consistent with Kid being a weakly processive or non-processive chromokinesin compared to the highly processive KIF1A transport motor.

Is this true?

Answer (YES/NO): NO